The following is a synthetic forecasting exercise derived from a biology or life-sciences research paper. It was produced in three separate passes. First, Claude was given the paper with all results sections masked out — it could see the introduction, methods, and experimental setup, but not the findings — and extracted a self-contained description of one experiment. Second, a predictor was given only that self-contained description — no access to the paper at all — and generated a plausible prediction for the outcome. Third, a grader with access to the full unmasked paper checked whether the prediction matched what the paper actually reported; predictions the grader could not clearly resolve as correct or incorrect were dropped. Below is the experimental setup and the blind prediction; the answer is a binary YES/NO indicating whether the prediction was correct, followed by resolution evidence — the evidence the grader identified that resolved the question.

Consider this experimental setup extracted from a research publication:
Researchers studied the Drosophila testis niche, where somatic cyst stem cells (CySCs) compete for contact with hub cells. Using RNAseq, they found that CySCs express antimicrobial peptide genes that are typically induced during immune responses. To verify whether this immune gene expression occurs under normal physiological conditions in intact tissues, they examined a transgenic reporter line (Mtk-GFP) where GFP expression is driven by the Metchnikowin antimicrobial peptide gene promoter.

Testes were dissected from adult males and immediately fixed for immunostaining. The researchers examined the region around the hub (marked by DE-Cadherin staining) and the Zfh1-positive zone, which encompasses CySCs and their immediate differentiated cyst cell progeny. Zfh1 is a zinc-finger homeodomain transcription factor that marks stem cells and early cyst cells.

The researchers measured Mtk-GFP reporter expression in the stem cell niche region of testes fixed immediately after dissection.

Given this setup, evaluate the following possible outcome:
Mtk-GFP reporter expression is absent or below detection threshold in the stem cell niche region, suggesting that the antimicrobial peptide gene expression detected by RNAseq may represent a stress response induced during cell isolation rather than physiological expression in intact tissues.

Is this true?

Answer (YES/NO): YES